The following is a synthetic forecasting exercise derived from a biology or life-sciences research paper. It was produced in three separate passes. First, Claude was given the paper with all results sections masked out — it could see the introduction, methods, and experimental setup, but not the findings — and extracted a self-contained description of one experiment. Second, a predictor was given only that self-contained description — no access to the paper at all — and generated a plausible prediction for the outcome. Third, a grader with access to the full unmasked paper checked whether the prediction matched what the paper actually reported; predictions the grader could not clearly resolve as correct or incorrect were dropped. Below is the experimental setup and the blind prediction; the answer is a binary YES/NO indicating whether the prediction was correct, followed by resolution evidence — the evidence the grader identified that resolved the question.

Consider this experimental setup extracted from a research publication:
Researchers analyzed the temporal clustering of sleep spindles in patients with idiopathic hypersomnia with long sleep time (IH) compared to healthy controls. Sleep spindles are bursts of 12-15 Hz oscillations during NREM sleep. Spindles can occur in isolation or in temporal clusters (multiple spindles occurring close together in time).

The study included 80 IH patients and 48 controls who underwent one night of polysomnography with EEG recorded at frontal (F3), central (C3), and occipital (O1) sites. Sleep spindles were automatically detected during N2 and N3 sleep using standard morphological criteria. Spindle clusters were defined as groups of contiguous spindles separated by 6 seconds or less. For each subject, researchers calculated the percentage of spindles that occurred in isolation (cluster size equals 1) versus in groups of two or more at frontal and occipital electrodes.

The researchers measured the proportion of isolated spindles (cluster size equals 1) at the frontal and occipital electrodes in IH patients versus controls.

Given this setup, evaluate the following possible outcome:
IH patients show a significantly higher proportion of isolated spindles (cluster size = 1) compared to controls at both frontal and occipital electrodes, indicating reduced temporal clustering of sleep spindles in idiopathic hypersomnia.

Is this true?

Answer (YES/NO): NO